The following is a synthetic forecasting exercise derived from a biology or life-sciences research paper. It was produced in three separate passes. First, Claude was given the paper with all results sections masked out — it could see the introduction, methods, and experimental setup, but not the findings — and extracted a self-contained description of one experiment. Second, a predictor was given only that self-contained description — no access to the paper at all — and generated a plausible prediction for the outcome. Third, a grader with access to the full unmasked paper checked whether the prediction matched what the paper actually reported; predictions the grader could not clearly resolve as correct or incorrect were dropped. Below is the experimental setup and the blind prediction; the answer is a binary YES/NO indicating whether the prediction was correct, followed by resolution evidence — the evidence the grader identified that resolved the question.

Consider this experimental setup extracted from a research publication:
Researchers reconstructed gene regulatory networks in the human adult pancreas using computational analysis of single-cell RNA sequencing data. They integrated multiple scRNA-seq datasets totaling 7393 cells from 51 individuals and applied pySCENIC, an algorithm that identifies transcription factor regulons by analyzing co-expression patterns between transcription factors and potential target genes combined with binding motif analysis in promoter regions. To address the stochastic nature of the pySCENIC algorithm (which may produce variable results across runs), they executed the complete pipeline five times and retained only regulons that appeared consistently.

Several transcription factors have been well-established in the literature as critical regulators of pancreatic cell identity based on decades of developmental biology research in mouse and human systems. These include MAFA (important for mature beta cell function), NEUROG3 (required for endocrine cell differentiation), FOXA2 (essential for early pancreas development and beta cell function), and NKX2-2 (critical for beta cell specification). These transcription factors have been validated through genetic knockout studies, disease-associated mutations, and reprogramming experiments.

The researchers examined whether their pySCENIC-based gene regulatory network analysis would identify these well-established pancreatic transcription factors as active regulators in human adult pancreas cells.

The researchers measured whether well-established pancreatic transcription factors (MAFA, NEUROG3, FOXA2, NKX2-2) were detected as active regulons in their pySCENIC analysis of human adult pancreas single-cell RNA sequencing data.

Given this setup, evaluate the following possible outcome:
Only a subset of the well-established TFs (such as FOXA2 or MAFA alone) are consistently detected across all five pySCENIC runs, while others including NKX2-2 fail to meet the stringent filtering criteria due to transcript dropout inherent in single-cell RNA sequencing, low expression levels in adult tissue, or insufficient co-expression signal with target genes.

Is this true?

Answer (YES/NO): NO